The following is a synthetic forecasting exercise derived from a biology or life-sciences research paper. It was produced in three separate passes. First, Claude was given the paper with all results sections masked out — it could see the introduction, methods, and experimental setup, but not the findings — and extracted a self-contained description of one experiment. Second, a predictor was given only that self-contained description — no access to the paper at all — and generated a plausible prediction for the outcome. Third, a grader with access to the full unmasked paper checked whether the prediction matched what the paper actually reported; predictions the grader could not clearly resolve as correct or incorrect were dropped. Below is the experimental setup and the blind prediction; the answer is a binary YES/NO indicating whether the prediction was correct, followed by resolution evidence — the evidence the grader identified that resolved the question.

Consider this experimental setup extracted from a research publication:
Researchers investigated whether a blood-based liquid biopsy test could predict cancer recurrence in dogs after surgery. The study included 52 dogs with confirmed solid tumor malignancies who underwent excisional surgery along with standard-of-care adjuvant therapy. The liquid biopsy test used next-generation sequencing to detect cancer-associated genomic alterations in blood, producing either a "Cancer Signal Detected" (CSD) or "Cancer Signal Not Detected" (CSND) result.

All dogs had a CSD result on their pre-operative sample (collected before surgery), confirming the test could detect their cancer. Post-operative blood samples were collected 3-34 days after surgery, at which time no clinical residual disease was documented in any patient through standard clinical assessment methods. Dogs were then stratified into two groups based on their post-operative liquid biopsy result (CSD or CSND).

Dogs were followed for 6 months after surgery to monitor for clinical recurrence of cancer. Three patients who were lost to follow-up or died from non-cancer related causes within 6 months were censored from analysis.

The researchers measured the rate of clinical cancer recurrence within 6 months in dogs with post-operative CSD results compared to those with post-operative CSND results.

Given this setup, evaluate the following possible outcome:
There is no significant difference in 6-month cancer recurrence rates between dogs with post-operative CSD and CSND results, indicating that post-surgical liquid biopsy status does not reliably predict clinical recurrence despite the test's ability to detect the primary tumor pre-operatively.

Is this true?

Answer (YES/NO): NO